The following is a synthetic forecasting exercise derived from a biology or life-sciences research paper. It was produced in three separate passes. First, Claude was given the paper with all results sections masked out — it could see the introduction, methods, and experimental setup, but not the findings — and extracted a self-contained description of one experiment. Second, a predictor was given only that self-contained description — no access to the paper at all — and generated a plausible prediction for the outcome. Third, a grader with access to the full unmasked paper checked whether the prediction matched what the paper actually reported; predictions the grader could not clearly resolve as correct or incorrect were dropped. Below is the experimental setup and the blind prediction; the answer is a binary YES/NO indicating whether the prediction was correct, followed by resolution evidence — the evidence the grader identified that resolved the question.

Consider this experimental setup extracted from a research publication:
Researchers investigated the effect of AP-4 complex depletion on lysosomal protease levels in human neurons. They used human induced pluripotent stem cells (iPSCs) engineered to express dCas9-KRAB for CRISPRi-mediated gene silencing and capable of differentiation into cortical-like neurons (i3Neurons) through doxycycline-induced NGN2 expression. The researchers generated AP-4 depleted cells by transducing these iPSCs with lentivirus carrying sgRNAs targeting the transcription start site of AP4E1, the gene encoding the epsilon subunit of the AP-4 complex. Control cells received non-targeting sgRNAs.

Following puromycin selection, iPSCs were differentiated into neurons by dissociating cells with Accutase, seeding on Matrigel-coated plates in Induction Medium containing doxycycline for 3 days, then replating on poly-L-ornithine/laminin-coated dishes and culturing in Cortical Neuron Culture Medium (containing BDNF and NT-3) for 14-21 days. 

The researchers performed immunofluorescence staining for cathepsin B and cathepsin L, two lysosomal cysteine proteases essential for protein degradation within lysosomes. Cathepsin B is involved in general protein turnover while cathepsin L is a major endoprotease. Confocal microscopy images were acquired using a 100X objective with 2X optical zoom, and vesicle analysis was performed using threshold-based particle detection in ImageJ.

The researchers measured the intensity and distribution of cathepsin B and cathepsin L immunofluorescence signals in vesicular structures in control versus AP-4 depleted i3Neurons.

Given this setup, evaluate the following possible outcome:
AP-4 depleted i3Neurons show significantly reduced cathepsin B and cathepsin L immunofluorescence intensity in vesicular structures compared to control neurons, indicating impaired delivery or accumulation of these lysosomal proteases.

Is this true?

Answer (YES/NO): NO